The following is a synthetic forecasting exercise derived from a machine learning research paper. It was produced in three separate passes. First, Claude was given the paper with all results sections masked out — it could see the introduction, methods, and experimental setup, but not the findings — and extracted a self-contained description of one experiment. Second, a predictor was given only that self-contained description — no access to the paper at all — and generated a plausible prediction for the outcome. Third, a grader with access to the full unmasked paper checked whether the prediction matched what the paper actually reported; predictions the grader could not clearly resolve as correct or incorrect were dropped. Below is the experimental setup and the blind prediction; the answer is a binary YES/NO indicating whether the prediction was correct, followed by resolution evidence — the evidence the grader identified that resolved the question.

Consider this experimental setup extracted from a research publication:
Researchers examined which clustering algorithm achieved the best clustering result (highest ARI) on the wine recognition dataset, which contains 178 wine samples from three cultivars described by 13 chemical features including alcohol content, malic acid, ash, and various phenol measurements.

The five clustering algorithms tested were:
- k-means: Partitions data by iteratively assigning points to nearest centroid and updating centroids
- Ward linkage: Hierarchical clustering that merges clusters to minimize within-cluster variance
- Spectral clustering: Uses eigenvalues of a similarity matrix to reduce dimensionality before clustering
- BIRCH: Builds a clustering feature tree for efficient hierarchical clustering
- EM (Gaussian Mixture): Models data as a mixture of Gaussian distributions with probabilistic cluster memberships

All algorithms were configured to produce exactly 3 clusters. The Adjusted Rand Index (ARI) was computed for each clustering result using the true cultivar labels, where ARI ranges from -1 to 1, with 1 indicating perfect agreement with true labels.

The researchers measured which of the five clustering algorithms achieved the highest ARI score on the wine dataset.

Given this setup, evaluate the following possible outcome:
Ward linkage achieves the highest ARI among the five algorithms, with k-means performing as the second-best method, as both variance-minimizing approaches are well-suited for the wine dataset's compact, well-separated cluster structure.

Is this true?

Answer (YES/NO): NO